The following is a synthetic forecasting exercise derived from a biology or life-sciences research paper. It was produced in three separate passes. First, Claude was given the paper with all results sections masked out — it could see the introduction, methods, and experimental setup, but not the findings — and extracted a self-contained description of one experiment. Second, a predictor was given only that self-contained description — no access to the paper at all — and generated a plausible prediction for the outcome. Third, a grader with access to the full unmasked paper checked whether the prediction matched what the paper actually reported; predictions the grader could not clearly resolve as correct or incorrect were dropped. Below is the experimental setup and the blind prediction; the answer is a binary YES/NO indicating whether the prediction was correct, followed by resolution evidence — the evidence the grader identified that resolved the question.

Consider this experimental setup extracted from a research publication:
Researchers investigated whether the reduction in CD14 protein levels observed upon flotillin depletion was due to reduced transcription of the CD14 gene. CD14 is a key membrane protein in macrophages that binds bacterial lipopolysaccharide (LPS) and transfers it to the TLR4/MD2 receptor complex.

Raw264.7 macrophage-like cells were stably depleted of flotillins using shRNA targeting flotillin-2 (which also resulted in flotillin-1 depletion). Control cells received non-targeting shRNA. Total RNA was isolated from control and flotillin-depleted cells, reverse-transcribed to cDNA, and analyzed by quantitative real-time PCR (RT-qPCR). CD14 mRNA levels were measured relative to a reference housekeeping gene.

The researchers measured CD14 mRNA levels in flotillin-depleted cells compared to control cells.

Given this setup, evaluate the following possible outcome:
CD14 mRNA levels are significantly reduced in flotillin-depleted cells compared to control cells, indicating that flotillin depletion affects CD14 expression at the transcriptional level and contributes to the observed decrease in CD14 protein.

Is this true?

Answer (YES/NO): YES